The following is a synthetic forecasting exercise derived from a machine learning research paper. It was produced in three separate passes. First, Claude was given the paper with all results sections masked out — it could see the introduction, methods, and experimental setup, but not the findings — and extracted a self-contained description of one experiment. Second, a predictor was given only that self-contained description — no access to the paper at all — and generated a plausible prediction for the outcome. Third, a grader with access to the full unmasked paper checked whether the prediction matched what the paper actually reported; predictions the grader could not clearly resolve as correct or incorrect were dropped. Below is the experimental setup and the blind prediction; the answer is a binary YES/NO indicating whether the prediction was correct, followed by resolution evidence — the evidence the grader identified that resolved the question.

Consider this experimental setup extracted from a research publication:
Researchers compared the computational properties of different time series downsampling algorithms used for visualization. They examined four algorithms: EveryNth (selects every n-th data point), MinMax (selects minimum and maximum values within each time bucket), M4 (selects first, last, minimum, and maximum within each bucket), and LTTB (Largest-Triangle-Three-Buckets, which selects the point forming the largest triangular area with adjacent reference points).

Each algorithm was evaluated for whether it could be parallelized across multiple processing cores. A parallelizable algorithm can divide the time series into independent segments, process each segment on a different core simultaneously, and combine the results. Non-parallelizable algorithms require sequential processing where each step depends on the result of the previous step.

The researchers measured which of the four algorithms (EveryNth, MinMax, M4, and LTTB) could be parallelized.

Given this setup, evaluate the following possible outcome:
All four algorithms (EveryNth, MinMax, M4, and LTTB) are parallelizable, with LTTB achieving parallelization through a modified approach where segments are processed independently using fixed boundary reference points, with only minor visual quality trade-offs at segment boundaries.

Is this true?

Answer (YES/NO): NO